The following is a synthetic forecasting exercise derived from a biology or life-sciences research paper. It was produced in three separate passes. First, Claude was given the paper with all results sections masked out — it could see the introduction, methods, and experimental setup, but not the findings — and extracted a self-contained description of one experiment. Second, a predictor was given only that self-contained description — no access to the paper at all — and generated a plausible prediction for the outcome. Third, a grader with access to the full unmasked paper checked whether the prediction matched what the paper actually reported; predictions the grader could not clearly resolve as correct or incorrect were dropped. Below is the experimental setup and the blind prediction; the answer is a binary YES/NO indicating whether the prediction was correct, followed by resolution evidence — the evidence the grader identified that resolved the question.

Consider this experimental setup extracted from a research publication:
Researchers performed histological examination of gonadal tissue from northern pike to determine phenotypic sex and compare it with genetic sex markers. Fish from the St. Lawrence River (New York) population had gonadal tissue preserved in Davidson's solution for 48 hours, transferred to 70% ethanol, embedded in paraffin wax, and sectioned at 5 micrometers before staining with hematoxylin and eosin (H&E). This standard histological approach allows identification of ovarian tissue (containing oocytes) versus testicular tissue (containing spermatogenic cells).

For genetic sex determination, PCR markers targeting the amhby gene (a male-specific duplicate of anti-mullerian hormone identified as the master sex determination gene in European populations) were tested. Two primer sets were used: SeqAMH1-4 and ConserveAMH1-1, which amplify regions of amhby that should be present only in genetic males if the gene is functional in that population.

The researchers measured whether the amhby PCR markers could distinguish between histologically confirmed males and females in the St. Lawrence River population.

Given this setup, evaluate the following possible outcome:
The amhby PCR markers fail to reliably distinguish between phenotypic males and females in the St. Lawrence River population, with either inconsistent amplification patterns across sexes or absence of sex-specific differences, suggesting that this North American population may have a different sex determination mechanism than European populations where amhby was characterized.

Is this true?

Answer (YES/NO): YES